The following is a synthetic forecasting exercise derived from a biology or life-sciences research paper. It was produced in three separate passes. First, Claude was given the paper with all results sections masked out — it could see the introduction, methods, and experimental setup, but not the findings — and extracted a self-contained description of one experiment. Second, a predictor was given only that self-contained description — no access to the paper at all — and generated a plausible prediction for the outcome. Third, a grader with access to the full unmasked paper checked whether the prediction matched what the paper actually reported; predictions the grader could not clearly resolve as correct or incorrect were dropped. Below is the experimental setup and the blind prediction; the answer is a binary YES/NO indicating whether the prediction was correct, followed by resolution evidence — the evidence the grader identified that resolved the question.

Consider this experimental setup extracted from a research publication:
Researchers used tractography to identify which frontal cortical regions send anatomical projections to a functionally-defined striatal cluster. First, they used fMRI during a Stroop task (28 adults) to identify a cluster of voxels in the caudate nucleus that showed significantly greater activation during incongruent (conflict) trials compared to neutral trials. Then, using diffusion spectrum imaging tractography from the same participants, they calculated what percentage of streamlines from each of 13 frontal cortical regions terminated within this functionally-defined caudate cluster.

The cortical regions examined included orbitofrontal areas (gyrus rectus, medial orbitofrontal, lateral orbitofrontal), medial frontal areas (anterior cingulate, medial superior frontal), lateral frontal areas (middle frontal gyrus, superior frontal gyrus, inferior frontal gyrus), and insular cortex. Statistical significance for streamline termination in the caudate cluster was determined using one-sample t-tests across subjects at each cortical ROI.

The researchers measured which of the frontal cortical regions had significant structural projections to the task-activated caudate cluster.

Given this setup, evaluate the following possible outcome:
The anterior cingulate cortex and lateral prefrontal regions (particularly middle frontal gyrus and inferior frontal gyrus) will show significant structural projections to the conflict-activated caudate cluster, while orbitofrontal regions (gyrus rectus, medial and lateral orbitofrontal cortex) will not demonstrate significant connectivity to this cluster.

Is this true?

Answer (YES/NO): NO